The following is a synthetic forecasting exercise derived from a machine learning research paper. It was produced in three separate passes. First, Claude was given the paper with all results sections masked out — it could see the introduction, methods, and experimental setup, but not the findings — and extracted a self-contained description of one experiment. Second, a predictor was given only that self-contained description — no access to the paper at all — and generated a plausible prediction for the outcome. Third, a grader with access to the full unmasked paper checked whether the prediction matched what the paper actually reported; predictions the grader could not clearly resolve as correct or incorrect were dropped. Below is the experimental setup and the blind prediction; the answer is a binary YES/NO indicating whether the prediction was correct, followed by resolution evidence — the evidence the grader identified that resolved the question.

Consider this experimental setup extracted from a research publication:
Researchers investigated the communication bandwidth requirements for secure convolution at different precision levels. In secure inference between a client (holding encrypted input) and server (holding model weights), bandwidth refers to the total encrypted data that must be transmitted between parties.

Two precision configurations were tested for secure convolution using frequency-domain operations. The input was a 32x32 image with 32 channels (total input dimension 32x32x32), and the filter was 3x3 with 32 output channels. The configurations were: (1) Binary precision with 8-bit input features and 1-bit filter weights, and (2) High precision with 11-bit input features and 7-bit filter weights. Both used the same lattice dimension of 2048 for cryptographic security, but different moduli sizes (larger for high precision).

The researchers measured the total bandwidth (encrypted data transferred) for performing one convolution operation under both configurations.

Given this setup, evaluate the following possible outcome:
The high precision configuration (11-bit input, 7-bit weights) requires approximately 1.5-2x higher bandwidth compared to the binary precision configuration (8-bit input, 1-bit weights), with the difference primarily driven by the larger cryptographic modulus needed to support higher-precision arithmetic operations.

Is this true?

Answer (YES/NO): NO